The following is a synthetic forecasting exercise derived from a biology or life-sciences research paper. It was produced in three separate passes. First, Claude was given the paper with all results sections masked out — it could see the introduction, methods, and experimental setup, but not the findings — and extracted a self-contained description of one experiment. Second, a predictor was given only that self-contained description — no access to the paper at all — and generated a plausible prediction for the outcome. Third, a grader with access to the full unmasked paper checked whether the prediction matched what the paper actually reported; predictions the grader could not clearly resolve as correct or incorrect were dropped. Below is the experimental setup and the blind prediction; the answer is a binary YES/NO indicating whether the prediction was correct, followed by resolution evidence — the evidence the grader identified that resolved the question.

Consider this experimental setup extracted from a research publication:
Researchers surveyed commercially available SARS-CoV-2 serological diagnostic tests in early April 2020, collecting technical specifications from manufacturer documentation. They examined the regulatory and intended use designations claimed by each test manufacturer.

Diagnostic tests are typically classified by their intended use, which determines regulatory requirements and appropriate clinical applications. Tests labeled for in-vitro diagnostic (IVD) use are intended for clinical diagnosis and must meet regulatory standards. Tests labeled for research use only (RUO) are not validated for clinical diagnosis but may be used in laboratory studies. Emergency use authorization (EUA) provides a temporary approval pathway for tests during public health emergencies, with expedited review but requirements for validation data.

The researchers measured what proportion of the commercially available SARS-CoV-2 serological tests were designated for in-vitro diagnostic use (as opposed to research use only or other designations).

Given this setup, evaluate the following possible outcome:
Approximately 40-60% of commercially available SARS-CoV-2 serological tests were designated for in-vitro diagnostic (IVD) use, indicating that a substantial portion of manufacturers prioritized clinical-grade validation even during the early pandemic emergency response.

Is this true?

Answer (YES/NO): YES